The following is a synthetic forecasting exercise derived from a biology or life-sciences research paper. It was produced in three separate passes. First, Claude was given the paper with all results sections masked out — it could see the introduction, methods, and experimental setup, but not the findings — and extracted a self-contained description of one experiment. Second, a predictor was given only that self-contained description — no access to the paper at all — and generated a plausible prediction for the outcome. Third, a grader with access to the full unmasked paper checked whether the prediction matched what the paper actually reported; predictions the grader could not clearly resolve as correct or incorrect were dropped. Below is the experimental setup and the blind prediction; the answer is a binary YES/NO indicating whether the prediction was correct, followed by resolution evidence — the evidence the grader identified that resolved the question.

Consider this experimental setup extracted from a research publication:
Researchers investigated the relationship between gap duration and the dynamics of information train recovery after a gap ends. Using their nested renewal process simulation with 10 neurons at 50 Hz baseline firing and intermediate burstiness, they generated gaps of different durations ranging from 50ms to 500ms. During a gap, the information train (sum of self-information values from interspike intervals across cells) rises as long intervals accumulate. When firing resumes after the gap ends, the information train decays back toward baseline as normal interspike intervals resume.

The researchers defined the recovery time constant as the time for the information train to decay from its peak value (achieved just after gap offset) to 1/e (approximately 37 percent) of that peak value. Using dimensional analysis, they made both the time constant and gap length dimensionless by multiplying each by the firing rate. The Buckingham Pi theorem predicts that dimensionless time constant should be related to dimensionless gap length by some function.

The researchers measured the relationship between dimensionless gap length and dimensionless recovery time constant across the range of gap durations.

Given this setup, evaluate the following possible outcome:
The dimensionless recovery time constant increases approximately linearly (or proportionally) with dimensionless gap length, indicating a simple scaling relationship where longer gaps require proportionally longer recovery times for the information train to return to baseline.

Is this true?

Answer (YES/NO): YES